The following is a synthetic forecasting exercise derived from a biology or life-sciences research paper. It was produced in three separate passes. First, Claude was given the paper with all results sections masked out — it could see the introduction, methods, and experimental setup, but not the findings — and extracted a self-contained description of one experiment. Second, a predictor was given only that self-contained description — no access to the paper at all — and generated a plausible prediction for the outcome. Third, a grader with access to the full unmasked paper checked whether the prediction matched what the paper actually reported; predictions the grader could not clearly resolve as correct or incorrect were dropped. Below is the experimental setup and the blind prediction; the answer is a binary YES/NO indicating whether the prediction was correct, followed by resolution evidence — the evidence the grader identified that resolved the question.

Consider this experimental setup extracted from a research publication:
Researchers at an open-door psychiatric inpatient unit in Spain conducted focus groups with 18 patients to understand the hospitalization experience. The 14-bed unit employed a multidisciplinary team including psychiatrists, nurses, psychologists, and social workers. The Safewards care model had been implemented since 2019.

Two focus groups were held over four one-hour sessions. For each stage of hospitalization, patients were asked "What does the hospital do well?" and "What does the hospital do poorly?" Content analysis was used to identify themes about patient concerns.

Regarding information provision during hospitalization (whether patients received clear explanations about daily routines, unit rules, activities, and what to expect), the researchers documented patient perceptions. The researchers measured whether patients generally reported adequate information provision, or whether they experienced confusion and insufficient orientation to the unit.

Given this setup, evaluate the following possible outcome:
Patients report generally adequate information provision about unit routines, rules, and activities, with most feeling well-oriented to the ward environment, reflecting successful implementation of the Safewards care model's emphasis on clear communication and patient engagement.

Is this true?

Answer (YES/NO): NO